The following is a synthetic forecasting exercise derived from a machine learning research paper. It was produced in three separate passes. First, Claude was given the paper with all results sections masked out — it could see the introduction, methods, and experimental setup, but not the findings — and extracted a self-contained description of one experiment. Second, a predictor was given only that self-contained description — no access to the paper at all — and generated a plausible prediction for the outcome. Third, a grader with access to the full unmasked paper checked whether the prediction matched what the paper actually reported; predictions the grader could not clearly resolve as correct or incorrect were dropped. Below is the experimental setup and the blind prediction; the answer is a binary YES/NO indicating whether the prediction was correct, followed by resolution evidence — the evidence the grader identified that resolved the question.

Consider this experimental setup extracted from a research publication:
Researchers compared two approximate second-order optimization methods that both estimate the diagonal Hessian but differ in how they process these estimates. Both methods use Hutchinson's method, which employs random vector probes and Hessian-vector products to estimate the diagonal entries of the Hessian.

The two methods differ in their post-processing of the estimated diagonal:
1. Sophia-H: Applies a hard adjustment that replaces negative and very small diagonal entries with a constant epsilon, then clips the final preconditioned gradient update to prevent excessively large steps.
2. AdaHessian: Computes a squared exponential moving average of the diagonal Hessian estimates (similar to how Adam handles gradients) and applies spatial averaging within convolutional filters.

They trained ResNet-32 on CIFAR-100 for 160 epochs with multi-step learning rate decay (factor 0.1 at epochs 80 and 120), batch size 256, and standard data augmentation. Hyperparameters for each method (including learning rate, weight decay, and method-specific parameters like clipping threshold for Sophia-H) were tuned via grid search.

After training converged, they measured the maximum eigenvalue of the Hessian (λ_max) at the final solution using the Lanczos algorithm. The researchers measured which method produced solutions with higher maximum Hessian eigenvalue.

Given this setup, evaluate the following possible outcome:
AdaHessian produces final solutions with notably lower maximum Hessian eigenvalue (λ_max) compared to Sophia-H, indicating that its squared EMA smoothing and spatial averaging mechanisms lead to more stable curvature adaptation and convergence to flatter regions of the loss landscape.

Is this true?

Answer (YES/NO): YES